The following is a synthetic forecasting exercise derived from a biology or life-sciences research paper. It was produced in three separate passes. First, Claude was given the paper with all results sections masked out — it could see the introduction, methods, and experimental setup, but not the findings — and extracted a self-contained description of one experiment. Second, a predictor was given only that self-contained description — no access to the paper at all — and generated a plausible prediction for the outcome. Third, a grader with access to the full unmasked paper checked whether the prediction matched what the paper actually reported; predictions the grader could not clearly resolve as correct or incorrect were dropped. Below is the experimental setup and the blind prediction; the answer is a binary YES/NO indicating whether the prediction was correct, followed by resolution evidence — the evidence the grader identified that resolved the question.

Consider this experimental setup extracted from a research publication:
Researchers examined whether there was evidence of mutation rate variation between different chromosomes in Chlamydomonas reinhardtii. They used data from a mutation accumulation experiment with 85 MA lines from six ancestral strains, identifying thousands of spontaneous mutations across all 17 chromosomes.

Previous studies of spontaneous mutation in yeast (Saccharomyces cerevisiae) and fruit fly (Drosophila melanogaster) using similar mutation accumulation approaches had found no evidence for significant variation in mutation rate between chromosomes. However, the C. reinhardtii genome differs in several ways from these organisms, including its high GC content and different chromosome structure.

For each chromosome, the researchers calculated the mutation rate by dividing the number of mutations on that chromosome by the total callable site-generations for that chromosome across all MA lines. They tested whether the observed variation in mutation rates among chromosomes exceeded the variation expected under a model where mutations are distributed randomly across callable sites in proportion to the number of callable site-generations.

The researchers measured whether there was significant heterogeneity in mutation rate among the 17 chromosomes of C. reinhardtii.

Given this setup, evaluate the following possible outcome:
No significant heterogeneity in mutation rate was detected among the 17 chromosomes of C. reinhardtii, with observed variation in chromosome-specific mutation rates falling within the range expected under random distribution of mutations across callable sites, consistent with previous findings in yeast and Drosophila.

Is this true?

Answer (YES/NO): YES